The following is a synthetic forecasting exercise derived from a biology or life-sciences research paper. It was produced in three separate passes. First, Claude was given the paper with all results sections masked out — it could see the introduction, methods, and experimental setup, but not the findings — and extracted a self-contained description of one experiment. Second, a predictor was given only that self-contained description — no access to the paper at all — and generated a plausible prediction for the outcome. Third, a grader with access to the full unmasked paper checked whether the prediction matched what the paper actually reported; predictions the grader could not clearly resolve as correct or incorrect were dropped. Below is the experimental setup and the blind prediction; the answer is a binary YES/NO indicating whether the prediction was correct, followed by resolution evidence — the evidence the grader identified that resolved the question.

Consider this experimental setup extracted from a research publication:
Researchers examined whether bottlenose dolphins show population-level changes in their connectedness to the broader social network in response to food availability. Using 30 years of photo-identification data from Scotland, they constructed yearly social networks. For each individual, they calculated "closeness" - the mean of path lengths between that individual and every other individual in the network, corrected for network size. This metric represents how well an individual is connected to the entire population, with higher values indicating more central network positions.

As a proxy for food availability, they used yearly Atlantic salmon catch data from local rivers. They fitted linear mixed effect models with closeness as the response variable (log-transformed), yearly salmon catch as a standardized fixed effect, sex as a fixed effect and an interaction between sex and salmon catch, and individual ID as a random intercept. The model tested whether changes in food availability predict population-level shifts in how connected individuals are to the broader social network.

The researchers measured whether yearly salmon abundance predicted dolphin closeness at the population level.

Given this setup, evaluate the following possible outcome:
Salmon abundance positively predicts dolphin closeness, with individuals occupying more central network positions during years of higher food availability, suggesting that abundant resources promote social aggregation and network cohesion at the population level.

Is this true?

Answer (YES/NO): NO